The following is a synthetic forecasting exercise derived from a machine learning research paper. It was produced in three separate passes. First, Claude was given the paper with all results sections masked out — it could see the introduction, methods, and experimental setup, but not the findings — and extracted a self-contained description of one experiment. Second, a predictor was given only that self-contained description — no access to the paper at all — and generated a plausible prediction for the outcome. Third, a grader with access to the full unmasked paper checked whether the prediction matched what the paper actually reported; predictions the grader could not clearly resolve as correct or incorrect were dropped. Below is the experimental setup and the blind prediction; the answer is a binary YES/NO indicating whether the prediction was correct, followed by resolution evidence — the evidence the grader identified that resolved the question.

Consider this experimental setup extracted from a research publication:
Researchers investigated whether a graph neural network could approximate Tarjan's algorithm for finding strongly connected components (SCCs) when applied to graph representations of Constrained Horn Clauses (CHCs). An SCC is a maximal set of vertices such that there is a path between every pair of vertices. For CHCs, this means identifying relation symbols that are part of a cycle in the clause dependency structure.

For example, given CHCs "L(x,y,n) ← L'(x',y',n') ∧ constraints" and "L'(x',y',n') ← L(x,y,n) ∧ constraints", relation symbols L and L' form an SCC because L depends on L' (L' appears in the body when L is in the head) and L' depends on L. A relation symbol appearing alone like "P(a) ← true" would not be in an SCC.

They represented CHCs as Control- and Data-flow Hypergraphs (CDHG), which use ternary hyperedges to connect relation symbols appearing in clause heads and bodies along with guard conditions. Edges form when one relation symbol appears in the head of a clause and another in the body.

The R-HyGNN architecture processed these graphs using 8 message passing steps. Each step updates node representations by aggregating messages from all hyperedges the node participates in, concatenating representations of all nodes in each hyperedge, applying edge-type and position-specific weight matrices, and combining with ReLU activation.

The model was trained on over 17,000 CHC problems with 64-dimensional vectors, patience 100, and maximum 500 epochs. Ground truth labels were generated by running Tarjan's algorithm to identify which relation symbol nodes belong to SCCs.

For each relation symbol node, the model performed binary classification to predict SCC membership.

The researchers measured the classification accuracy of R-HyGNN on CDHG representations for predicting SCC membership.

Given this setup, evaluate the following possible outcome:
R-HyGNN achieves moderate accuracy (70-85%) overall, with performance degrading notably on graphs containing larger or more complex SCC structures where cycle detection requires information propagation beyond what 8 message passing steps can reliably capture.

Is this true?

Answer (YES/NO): NO